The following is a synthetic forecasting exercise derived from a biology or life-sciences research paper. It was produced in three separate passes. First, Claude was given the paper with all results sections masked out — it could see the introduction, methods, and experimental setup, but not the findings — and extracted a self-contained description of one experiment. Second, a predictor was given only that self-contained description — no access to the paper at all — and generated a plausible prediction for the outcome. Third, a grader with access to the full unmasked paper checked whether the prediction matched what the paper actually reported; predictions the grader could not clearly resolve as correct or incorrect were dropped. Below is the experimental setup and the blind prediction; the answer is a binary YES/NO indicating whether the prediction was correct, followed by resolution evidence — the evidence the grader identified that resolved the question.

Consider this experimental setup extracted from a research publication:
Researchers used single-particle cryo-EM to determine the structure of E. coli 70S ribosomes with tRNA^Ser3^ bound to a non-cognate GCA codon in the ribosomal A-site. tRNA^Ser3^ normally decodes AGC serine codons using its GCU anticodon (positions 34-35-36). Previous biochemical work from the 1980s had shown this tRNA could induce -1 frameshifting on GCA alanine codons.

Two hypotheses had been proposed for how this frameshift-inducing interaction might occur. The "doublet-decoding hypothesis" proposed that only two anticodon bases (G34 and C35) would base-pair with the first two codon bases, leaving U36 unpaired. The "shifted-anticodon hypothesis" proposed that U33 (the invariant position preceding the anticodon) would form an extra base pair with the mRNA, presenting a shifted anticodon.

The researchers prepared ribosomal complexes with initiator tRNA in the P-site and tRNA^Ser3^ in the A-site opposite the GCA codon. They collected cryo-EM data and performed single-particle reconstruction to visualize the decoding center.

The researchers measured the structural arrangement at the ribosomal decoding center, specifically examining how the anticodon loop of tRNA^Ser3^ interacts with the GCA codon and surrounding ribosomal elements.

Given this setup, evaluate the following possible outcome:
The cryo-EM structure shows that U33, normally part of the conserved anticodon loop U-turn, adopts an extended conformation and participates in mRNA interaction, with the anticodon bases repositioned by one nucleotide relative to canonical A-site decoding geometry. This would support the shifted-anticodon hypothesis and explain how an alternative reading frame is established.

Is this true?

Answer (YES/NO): NO